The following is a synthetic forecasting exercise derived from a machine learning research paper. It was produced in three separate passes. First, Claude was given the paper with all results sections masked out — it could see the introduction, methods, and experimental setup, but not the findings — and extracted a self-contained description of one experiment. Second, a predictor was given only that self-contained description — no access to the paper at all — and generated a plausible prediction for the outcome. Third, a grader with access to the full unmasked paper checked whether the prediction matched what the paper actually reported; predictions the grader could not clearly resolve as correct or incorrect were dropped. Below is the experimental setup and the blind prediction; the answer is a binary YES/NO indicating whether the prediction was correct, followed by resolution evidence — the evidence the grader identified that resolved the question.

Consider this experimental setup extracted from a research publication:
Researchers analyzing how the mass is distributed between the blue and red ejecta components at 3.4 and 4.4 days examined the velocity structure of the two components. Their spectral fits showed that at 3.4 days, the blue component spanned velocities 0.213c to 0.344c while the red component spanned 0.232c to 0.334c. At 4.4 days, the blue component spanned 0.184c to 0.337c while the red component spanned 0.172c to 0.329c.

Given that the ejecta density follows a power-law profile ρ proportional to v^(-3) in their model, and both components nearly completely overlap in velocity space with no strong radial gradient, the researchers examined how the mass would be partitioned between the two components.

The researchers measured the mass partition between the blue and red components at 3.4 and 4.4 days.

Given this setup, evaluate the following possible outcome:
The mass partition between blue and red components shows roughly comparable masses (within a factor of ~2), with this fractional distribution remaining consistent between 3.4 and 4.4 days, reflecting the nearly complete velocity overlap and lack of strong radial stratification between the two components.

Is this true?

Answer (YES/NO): YES